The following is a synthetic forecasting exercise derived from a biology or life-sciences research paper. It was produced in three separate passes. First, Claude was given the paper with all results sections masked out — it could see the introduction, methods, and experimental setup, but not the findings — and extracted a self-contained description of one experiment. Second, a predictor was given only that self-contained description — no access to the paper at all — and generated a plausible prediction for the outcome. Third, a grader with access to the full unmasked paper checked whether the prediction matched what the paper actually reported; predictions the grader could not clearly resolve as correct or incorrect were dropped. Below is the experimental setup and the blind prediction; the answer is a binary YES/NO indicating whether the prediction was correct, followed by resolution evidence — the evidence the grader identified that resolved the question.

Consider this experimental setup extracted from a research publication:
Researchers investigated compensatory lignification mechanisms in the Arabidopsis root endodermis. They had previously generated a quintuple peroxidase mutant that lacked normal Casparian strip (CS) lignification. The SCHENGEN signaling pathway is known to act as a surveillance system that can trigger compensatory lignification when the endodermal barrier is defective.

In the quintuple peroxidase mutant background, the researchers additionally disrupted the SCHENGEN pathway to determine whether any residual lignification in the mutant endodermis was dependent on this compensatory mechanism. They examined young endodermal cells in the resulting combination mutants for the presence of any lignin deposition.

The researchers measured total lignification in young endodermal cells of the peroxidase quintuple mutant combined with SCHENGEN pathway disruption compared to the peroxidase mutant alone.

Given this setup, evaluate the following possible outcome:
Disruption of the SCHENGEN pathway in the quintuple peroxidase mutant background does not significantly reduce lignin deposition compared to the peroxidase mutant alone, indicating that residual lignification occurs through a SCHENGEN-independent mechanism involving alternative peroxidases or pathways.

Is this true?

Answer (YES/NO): NO